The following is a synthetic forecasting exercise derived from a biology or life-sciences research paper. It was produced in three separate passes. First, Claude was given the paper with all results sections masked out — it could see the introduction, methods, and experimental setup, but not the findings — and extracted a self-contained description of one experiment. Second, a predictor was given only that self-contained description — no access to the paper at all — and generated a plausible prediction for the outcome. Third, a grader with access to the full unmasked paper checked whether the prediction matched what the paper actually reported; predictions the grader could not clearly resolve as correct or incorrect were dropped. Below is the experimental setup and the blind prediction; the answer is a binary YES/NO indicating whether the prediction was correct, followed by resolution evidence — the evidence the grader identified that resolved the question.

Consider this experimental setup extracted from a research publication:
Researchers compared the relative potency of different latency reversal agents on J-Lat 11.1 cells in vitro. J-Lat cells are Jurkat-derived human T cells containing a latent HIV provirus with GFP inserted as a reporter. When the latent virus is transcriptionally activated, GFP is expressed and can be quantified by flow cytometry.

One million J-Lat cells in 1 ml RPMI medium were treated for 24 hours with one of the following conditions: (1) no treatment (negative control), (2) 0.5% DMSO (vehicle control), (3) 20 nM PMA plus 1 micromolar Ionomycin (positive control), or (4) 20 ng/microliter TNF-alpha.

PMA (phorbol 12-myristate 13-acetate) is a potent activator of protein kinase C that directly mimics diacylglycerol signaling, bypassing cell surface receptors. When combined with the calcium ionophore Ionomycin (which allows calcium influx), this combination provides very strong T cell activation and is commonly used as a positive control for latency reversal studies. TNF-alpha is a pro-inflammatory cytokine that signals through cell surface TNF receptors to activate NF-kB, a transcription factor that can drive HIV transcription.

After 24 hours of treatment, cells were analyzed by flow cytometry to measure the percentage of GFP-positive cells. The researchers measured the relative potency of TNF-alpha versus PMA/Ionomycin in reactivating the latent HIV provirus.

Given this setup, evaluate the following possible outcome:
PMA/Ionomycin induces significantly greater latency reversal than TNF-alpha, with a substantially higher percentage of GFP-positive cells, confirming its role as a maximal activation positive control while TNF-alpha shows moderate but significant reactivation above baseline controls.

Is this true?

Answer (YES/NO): YES